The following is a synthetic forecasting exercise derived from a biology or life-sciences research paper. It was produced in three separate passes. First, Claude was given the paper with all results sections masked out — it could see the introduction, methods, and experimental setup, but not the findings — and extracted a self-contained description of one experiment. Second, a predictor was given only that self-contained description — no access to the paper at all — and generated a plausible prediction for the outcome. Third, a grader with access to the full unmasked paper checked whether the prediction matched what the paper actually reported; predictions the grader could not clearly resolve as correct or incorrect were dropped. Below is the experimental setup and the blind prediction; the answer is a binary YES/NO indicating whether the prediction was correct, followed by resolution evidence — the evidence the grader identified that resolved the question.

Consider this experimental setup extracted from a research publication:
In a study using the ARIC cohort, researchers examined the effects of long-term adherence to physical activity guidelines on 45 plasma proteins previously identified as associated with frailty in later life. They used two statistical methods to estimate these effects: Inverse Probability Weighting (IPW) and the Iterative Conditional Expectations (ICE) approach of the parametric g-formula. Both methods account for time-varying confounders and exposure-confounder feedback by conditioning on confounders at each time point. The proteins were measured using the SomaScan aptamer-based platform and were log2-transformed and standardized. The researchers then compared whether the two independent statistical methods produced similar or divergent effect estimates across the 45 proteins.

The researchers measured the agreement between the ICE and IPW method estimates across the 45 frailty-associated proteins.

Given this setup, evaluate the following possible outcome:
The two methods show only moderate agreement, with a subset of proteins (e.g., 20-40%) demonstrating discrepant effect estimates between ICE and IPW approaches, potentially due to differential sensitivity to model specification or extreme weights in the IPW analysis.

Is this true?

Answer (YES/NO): NO